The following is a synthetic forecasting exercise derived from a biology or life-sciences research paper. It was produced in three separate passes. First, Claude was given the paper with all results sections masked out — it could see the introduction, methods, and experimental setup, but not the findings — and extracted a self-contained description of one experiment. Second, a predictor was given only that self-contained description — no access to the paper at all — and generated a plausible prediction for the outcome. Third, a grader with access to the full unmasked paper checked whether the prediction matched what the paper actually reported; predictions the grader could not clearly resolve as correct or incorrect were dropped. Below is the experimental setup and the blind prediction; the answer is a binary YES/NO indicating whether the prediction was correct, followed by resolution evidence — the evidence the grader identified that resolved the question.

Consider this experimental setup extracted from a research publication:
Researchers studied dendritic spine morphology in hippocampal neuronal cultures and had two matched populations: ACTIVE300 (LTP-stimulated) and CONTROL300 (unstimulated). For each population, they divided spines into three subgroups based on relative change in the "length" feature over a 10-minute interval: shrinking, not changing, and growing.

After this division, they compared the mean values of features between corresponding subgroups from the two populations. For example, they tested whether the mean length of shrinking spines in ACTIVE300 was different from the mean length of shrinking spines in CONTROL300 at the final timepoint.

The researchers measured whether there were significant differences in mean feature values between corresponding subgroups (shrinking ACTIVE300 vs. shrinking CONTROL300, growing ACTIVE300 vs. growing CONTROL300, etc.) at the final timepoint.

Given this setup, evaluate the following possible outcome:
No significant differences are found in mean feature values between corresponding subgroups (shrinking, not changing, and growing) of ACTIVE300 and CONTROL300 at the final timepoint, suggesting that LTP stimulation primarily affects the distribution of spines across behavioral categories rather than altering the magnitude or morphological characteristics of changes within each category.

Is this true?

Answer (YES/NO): YES